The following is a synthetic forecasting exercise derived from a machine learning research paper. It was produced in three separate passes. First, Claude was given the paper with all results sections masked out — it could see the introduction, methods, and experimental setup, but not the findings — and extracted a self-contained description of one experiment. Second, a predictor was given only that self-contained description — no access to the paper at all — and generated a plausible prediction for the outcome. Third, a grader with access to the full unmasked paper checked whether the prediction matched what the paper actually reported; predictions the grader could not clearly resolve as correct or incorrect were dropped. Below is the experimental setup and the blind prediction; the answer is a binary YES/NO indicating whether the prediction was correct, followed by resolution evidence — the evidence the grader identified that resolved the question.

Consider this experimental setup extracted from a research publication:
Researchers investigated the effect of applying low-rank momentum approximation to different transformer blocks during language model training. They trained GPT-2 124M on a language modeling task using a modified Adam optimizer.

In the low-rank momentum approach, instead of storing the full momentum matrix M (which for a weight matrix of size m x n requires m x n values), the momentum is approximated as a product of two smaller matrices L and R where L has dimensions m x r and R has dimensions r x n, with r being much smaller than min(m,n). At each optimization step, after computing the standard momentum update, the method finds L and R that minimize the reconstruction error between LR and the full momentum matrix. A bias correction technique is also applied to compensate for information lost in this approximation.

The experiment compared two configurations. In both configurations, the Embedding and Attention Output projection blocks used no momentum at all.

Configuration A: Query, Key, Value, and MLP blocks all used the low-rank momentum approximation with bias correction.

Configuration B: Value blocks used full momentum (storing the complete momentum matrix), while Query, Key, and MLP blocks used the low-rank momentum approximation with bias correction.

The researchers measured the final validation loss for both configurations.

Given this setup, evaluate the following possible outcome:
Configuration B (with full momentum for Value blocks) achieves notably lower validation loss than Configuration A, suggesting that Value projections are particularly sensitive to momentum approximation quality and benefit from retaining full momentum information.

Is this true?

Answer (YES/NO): YES